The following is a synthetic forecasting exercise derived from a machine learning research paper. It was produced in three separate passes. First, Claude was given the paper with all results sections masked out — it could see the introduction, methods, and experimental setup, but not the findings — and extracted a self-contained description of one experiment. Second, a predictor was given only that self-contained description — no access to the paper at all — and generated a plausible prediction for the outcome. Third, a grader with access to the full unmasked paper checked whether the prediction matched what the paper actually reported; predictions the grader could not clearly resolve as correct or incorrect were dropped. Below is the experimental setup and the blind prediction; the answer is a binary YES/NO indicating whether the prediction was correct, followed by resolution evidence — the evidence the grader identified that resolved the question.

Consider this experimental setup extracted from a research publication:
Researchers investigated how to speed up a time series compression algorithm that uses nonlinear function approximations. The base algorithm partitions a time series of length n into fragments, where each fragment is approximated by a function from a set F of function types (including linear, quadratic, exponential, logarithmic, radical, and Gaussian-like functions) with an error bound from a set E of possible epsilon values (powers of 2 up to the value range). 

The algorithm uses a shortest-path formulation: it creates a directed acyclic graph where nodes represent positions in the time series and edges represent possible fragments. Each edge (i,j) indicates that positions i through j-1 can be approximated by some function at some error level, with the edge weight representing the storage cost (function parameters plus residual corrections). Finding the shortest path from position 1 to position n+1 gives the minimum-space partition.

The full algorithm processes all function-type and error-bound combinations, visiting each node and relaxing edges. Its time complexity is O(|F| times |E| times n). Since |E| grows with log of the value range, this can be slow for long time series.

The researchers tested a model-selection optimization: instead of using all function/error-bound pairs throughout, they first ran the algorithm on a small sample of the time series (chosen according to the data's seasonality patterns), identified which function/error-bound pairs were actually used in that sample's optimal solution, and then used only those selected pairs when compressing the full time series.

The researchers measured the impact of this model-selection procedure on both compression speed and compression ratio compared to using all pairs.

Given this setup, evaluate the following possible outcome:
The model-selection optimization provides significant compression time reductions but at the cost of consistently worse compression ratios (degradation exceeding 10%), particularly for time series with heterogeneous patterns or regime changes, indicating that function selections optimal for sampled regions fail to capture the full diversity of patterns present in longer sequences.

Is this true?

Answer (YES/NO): NO